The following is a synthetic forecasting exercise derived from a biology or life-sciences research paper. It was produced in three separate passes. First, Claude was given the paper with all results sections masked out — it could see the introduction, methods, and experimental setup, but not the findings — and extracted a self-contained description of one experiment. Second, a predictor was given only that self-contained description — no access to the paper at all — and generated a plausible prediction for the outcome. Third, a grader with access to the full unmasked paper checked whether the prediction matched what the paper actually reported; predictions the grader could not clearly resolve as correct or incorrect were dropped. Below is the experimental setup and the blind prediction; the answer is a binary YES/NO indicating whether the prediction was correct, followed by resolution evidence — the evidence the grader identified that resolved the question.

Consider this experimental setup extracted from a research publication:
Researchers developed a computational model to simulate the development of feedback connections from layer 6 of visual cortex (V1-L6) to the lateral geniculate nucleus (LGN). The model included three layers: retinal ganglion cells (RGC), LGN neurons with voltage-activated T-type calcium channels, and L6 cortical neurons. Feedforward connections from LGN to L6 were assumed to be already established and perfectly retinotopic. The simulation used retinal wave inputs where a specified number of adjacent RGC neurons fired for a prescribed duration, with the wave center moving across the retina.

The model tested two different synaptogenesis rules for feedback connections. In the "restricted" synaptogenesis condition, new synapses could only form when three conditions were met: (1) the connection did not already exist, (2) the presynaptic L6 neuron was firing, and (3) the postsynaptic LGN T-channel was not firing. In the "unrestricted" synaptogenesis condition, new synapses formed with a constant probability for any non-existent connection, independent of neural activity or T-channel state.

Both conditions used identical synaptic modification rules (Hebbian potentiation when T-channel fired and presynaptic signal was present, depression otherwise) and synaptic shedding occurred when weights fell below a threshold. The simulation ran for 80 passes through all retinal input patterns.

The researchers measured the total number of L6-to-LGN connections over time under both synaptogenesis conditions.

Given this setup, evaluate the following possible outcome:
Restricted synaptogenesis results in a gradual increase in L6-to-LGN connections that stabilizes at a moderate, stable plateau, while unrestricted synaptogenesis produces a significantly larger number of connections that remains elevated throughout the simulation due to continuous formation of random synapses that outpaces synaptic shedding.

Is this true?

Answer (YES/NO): YES